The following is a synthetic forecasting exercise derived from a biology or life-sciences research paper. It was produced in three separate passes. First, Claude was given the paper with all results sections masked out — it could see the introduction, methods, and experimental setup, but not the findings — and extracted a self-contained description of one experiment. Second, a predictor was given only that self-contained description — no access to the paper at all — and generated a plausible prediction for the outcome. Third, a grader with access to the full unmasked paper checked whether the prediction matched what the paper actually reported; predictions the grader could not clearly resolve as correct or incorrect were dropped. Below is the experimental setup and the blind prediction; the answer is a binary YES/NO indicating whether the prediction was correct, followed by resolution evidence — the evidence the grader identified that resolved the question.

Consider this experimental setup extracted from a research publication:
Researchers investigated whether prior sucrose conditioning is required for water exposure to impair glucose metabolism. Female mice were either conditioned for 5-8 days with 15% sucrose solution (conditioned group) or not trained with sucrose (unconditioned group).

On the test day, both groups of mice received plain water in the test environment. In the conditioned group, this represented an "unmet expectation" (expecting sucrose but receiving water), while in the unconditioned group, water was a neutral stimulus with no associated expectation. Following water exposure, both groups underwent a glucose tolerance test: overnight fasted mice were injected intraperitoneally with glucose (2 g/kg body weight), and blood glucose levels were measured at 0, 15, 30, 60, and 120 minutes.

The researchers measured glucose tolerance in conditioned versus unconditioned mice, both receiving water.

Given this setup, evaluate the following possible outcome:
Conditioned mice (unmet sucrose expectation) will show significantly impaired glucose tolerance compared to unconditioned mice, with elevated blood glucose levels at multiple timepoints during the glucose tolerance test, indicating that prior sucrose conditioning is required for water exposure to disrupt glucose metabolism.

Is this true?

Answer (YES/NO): NO